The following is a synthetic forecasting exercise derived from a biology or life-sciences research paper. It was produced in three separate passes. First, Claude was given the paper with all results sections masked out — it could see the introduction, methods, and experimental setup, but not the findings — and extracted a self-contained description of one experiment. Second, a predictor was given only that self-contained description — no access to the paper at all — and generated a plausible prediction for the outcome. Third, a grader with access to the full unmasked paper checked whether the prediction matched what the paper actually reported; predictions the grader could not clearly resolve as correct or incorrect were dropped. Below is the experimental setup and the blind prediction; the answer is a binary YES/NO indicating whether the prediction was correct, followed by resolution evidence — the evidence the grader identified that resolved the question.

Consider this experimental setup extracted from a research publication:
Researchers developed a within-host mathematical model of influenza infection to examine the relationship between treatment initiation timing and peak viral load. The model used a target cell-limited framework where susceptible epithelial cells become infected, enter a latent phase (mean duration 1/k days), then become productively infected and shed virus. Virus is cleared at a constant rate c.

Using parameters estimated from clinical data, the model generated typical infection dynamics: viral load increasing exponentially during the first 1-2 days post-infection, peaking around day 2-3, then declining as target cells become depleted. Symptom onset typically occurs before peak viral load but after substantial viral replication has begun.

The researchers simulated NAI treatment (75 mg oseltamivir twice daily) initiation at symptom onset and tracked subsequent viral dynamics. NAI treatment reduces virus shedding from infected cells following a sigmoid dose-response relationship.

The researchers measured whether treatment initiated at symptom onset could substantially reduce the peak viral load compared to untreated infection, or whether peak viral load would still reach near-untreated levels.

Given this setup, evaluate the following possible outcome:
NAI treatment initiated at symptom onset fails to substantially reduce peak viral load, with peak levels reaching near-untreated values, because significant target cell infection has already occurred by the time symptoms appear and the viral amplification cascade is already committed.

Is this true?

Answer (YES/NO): YES